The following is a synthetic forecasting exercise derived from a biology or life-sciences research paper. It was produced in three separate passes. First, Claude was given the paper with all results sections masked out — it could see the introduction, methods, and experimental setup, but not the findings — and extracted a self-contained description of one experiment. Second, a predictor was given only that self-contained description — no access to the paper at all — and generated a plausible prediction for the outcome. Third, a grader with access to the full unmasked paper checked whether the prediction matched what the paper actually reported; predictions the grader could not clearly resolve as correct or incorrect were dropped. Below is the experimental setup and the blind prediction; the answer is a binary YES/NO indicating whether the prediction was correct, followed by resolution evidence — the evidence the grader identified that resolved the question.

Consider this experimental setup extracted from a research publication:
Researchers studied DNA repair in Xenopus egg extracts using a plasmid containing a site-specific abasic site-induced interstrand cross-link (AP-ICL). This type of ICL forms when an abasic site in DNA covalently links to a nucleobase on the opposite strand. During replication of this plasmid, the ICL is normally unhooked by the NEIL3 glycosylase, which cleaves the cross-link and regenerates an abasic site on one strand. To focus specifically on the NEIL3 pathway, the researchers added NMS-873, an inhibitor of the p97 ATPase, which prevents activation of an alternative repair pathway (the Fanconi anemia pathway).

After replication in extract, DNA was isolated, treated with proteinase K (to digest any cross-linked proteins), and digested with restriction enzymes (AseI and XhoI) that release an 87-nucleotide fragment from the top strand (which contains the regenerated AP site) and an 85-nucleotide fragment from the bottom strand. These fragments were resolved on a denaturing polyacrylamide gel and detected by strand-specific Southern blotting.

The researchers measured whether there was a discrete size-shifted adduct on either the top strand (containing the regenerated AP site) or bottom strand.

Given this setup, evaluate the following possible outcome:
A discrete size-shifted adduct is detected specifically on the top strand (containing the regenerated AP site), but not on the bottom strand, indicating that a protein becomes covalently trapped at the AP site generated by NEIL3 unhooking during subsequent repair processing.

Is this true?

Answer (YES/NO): YES